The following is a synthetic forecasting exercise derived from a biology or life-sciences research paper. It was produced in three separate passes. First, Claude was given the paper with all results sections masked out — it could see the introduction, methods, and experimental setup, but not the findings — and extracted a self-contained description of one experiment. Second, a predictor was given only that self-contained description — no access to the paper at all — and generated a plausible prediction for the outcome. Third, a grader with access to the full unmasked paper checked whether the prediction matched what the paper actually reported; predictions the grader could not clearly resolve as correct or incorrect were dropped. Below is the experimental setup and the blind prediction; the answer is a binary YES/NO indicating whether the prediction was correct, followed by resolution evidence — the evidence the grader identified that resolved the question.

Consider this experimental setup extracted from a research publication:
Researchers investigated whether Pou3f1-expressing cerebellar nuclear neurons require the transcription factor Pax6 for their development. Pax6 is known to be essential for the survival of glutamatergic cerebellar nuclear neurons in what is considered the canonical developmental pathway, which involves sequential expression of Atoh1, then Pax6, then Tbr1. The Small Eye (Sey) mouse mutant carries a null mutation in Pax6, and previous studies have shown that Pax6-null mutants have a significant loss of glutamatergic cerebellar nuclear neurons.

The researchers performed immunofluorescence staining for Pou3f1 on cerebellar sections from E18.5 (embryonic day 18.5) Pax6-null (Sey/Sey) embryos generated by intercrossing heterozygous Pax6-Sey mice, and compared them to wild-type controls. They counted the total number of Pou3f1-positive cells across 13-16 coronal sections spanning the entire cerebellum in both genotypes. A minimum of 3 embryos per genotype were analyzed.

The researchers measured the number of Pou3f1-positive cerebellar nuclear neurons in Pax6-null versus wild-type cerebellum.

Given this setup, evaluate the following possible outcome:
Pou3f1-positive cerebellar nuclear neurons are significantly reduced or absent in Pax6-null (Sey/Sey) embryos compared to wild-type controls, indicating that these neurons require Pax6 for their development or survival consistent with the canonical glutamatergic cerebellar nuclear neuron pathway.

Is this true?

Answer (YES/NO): NO